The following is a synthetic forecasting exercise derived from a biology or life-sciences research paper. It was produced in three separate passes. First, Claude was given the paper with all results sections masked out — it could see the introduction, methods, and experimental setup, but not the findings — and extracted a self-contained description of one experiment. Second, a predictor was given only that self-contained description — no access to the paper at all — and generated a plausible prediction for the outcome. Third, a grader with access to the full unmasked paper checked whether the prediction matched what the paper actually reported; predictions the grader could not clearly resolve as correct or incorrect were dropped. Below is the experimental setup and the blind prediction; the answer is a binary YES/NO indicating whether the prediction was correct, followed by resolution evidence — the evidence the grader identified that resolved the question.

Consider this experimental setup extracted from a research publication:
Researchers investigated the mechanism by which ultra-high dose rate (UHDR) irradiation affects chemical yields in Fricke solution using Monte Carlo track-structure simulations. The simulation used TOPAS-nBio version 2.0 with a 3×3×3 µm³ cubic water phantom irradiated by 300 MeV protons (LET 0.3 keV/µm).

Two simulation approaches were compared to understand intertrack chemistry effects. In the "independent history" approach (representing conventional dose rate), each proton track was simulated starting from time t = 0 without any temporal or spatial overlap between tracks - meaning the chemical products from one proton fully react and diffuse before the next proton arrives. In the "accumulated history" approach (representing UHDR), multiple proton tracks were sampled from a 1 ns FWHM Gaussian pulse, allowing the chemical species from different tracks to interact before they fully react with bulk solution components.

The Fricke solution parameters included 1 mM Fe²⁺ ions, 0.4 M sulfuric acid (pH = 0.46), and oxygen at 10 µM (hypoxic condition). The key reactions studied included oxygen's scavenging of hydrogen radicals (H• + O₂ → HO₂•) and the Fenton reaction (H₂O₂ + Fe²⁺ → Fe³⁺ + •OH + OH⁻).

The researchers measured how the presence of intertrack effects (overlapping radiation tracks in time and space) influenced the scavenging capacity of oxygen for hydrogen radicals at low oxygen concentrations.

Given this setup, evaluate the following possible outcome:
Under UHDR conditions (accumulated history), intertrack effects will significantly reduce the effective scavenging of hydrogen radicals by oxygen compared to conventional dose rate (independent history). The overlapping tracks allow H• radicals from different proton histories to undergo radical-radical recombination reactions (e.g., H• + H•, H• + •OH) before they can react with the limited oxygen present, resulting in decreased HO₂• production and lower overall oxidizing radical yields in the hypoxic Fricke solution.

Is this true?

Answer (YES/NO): YES